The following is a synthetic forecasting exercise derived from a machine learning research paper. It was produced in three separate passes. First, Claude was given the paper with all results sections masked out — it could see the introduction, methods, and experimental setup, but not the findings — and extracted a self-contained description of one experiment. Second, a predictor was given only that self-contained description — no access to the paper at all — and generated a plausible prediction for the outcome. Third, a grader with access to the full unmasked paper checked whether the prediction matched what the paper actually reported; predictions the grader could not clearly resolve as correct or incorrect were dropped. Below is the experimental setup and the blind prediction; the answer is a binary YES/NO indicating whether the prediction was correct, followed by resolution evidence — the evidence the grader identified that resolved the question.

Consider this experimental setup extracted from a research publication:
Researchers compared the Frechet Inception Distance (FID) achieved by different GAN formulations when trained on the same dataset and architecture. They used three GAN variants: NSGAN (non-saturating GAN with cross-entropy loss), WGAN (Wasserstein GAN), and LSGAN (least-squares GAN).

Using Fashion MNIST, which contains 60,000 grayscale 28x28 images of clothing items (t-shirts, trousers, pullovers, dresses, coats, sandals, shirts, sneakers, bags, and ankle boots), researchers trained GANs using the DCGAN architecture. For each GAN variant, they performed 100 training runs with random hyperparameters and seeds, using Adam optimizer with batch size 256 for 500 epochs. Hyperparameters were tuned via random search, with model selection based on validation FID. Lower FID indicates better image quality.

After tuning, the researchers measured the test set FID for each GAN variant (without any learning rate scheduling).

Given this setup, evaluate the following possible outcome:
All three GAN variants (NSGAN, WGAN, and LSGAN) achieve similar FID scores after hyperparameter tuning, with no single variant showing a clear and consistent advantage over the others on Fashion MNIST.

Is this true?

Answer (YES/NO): NO